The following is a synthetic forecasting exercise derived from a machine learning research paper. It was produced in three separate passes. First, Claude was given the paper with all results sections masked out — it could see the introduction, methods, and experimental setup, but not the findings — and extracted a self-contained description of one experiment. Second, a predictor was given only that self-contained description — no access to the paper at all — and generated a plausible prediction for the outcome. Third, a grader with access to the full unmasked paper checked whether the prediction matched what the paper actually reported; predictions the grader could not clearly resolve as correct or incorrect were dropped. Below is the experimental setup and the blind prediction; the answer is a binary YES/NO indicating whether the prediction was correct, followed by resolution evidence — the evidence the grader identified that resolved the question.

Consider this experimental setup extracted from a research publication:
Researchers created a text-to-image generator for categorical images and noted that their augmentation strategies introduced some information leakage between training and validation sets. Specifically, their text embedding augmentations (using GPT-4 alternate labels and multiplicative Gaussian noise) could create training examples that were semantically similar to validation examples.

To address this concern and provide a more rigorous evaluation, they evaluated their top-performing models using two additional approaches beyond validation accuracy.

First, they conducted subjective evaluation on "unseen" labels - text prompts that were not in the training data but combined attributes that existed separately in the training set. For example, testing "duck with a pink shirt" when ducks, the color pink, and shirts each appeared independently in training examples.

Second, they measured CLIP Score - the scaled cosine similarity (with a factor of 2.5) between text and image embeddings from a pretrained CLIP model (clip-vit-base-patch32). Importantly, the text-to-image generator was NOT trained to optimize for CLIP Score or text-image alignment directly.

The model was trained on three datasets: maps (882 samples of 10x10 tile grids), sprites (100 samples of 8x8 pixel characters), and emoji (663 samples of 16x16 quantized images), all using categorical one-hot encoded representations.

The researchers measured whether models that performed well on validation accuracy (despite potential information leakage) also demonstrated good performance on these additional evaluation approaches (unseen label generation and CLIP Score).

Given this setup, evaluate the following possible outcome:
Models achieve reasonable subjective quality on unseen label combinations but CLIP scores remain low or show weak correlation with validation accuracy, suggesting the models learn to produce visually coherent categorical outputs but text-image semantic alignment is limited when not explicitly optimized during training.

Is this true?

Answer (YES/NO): NO